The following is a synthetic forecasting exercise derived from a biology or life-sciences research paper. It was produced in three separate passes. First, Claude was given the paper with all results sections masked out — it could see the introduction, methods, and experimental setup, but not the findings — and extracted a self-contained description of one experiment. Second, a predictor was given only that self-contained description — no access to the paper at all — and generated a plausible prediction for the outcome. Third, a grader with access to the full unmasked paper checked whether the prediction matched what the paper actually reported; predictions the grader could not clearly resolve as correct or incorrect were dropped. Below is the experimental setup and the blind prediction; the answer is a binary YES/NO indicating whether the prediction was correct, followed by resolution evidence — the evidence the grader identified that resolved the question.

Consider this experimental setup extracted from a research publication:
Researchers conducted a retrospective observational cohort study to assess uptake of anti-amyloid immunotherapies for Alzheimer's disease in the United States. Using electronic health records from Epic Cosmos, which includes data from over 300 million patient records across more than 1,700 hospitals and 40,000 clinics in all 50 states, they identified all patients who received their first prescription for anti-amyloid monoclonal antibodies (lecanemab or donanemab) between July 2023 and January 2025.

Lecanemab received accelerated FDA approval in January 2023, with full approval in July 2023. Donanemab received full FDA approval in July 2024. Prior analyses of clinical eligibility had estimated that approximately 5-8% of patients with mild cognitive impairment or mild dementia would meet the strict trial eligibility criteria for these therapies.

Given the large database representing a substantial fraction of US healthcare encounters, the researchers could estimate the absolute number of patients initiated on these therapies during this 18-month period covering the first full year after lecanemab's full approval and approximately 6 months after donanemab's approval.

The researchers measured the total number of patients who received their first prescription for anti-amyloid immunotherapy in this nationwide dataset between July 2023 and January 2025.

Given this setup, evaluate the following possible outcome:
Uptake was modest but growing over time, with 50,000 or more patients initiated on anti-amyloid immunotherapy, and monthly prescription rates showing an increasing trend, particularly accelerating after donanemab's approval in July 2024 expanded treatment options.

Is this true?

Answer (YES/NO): NO